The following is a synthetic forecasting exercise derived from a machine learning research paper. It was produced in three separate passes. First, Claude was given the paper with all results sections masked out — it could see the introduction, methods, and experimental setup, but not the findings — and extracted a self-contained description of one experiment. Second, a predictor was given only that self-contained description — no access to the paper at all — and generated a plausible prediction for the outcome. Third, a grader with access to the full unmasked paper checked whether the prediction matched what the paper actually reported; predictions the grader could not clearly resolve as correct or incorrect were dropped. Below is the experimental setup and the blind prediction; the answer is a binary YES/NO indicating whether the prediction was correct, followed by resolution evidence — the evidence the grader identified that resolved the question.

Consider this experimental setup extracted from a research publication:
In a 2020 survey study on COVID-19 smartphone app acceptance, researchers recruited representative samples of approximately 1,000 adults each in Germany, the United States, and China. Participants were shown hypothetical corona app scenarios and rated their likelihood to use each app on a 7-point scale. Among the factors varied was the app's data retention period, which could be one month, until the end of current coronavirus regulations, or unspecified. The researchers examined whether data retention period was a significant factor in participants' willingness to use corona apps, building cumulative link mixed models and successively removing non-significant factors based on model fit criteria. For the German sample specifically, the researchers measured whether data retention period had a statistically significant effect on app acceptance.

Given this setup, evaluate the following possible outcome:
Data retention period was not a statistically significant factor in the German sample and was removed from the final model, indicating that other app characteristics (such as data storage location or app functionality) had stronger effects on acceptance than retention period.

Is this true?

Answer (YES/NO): YES